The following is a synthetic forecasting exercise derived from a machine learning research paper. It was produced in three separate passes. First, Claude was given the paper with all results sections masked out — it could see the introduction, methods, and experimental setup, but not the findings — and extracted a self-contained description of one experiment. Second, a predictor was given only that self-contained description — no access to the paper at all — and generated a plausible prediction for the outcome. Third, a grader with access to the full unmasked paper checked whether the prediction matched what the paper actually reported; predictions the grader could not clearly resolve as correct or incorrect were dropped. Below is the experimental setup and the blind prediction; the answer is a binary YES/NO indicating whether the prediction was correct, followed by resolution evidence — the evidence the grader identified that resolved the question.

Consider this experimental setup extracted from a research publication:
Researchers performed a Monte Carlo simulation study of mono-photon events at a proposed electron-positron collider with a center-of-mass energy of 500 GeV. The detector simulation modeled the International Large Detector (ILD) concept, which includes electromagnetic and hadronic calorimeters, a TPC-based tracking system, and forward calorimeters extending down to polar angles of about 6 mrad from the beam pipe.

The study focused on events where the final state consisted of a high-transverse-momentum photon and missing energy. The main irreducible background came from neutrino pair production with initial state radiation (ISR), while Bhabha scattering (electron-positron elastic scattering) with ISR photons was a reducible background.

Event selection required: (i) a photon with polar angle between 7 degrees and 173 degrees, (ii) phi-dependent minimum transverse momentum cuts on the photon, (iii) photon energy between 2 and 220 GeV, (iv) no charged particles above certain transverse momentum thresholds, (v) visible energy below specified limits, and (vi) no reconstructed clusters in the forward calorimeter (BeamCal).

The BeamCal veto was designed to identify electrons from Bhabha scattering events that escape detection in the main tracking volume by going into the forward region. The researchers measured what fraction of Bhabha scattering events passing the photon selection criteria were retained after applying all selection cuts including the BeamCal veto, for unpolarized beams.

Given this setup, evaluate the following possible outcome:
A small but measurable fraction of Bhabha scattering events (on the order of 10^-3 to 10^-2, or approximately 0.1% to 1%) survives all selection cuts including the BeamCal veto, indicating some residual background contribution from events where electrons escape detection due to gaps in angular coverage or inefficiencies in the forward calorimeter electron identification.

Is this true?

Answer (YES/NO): YES